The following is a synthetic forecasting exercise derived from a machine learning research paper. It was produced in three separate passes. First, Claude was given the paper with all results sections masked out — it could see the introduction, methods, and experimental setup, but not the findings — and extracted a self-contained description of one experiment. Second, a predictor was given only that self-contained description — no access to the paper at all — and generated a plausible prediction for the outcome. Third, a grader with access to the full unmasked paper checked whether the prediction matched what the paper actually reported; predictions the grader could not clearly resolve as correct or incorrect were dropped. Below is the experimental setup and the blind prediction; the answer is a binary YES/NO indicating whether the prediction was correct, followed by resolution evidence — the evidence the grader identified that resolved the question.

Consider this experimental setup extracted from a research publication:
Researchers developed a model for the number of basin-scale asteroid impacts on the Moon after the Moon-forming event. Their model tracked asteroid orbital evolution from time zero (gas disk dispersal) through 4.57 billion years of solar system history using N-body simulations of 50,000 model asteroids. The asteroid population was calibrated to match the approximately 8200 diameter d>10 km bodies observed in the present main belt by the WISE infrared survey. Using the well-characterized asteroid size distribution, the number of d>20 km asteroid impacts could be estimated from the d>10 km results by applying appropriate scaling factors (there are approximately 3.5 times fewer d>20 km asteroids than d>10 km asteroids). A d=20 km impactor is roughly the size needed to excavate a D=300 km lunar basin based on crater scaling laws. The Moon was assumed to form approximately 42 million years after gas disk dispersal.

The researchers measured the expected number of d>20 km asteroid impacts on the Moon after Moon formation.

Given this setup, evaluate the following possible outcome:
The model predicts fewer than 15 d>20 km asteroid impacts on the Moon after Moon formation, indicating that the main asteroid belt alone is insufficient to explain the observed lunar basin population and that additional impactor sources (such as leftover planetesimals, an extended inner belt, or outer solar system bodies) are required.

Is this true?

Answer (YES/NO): YES